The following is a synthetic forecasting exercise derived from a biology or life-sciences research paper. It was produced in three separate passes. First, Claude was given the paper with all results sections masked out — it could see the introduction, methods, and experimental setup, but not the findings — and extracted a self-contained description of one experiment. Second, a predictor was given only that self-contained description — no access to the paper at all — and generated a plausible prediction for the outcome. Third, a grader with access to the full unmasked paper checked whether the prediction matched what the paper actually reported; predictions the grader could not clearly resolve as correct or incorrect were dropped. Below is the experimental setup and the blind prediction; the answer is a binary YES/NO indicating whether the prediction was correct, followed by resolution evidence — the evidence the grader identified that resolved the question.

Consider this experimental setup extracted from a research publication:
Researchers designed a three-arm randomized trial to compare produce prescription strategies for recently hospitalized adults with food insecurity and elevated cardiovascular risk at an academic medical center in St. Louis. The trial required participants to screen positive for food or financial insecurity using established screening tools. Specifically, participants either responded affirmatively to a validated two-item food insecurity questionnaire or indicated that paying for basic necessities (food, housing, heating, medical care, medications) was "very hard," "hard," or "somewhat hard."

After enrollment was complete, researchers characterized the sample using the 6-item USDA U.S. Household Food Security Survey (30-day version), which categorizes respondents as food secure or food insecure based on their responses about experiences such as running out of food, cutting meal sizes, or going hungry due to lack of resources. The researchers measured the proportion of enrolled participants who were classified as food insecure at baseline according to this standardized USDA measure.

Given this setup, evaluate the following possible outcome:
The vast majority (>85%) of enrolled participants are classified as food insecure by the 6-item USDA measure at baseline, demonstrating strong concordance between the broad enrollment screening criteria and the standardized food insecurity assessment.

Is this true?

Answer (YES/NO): NO